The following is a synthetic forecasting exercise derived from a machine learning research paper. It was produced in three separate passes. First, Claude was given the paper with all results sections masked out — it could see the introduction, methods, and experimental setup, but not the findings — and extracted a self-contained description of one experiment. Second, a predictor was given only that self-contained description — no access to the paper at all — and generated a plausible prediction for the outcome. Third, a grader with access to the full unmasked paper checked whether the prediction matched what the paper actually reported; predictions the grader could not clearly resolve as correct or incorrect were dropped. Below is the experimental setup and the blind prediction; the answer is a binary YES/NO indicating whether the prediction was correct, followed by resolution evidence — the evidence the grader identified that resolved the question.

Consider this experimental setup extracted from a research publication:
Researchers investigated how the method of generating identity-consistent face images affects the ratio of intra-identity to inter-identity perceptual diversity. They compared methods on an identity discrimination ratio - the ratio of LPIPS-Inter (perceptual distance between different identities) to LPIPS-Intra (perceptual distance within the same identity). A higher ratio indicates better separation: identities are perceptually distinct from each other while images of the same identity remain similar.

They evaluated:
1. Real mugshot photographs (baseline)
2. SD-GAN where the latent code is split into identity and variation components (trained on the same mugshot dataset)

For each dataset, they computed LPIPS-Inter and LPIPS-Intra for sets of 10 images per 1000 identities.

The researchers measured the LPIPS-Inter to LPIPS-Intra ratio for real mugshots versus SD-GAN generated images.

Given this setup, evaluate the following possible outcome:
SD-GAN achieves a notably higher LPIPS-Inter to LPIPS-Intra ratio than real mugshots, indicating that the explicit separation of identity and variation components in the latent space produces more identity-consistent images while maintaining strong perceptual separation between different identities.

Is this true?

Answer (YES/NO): NO